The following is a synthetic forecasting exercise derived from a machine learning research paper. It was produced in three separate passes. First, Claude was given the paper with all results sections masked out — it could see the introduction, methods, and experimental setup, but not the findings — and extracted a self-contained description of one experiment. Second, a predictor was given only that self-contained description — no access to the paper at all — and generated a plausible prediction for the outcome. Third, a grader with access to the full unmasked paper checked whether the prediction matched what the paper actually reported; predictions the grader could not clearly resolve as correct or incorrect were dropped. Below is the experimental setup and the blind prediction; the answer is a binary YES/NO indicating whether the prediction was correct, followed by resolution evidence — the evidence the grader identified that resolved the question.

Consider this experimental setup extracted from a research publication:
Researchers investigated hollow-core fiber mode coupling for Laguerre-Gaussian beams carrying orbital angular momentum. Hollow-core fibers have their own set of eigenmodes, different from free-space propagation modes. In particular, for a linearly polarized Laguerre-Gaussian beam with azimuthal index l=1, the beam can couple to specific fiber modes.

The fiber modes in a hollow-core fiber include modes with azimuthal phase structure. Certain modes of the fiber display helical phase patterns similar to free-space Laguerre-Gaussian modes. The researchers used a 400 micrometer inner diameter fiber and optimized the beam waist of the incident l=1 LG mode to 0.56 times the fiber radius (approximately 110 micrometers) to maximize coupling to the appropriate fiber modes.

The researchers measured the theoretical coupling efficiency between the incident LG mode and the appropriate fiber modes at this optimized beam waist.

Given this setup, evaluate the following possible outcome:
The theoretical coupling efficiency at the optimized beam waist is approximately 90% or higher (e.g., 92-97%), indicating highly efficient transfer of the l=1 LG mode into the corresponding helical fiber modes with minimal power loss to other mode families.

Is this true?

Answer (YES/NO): YES